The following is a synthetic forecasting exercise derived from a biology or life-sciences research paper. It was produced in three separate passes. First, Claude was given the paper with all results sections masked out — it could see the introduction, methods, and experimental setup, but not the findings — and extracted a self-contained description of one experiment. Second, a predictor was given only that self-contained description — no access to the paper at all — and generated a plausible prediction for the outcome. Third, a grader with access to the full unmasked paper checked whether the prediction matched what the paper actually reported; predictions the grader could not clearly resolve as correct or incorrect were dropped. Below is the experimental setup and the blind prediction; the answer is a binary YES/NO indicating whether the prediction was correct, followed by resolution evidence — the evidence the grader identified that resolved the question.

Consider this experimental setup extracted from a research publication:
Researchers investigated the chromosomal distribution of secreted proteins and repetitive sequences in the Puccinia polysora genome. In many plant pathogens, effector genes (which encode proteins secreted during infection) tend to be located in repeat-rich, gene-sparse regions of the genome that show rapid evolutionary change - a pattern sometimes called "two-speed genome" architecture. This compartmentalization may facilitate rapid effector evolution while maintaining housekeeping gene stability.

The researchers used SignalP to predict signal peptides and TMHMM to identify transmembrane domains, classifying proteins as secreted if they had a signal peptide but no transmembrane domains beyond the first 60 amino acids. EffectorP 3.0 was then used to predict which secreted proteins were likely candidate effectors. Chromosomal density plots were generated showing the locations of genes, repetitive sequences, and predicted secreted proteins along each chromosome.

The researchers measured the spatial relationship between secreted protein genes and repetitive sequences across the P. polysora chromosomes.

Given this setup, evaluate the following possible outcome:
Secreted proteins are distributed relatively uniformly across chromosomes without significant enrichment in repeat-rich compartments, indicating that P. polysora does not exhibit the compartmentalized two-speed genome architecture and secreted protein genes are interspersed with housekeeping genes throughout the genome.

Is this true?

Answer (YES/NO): YES